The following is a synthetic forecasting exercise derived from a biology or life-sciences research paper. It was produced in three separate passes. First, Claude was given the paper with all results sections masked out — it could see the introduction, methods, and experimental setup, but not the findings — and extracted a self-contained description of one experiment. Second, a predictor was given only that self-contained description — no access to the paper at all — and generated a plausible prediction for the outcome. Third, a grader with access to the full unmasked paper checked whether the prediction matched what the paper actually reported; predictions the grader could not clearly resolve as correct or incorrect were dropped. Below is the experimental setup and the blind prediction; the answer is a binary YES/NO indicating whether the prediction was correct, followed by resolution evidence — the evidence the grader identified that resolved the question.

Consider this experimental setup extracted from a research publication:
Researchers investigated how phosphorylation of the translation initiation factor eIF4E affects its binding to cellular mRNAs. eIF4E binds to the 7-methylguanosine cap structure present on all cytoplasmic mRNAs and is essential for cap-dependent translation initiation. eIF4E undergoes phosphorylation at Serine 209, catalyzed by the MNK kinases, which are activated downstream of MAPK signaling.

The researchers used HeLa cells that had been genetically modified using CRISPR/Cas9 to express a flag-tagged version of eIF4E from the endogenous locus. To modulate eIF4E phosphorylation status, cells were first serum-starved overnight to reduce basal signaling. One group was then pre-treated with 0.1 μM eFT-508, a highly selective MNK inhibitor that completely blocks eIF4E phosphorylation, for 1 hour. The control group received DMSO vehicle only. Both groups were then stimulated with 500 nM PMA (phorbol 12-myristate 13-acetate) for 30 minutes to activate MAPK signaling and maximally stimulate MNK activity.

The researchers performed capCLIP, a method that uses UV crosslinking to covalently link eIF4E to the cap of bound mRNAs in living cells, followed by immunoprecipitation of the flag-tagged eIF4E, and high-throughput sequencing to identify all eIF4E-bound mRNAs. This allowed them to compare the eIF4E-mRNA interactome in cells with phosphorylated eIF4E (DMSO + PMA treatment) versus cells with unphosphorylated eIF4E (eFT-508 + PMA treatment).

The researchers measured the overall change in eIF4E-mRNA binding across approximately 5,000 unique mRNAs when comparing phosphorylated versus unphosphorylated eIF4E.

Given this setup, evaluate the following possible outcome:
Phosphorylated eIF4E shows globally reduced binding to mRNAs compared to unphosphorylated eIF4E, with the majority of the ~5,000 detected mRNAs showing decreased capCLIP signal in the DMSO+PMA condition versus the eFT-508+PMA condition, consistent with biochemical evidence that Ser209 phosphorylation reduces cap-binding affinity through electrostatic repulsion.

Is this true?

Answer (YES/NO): YES